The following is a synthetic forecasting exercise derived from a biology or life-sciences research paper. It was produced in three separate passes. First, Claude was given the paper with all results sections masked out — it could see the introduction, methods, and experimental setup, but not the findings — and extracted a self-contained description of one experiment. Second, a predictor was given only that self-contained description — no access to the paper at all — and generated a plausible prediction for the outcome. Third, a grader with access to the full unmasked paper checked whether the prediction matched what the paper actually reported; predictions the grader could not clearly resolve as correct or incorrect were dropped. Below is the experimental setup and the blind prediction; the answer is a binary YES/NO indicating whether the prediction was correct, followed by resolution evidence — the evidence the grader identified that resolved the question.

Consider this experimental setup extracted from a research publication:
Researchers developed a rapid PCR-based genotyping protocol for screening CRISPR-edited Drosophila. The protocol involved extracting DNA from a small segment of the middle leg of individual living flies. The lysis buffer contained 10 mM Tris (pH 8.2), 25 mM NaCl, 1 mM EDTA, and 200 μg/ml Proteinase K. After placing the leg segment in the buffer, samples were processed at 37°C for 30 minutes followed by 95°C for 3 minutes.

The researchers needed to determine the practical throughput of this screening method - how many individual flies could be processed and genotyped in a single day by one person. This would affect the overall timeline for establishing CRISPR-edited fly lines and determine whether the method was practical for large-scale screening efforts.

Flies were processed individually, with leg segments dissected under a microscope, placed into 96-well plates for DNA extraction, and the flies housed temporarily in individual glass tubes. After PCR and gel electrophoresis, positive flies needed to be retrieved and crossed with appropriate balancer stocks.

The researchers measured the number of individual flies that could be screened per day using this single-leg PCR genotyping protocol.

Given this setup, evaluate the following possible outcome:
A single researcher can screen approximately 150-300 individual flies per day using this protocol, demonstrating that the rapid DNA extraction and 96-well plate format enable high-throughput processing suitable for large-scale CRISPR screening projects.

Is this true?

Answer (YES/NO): NO